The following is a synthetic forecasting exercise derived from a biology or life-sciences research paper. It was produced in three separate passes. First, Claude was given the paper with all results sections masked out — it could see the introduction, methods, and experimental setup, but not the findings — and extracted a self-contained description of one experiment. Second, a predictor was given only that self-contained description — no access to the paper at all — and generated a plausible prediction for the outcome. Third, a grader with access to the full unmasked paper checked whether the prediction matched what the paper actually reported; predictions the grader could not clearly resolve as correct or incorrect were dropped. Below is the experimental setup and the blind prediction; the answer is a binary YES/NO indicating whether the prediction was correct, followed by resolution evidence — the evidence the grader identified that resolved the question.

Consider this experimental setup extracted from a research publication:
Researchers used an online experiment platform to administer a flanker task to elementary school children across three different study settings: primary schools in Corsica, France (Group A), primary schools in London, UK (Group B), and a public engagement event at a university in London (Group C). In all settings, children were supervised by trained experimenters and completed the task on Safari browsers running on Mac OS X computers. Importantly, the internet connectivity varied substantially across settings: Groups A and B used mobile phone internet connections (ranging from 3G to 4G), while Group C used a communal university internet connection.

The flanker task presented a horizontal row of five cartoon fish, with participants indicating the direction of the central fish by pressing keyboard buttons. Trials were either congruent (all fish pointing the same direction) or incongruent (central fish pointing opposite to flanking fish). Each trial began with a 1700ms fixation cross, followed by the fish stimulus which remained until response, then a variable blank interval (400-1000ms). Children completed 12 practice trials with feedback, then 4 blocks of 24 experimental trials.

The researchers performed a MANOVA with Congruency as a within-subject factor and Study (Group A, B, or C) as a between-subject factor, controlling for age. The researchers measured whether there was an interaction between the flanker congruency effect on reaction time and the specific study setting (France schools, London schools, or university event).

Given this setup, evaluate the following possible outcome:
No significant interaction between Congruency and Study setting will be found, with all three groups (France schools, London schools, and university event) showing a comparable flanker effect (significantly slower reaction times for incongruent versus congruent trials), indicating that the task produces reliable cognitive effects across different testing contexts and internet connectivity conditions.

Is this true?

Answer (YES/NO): YES